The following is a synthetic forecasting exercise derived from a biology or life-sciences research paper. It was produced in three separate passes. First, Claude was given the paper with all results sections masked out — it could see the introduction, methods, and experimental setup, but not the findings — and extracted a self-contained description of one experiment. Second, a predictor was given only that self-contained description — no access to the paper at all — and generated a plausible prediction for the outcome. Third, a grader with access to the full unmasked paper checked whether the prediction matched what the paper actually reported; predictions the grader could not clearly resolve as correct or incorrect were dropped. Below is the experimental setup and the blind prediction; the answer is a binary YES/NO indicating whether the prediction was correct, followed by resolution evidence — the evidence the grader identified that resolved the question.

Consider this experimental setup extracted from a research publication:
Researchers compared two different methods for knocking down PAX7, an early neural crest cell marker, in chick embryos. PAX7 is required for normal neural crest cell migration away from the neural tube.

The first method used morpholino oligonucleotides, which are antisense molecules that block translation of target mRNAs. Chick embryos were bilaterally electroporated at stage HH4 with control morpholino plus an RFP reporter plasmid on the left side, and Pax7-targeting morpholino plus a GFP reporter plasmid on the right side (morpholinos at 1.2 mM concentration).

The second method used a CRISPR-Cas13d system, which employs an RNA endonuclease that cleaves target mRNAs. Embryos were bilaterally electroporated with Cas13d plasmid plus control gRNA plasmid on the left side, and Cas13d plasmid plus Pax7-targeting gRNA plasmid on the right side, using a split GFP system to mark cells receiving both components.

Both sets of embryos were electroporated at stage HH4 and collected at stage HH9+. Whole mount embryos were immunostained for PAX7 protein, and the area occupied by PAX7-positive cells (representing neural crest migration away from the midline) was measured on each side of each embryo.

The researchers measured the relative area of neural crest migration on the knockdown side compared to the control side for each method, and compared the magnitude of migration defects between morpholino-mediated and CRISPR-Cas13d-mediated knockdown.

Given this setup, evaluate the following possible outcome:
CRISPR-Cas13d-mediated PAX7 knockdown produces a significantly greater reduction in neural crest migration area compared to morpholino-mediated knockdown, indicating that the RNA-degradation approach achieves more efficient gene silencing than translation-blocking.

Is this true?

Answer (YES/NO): NO